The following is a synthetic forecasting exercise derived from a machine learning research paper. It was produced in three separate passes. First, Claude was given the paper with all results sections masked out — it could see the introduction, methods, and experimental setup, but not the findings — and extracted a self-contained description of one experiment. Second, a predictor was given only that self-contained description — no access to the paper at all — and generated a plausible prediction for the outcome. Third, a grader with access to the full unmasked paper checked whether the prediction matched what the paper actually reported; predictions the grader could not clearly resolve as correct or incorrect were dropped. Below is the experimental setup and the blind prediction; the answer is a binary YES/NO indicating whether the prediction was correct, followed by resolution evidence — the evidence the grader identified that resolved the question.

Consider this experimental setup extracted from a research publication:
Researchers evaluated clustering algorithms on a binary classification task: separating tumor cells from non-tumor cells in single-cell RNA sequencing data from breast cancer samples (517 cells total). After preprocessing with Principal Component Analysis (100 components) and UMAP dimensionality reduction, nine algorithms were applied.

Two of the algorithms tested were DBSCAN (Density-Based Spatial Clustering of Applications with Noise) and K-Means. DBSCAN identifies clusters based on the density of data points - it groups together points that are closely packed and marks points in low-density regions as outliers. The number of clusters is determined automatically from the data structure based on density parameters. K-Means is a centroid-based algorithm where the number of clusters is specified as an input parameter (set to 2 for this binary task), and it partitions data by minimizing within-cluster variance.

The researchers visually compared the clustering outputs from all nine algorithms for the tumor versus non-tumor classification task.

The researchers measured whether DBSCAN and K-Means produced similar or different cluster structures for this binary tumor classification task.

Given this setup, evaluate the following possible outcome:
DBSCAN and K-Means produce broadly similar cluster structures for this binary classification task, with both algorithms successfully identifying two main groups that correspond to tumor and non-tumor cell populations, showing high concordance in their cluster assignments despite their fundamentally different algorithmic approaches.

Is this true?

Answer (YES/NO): NO